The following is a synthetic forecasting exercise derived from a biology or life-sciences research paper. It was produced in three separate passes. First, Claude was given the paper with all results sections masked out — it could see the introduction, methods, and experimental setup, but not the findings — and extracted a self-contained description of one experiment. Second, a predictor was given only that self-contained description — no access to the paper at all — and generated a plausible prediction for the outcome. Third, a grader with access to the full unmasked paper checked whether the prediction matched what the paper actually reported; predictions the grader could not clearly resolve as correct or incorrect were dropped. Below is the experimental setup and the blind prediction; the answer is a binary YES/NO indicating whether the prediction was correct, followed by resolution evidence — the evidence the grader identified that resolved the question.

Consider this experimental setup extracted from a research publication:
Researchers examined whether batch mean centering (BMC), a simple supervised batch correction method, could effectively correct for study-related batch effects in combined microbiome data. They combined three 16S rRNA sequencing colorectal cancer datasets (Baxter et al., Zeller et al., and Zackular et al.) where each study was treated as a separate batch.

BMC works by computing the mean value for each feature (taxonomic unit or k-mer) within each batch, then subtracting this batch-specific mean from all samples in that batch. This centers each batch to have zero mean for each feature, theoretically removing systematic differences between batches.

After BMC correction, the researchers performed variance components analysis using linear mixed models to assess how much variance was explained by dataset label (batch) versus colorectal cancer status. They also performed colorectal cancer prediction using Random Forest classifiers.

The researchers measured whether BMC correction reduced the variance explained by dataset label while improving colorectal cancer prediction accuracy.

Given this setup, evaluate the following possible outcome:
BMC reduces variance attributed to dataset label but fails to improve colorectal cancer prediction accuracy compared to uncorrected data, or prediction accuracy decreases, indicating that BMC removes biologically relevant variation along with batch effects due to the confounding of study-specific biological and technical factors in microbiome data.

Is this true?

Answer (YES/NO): YES